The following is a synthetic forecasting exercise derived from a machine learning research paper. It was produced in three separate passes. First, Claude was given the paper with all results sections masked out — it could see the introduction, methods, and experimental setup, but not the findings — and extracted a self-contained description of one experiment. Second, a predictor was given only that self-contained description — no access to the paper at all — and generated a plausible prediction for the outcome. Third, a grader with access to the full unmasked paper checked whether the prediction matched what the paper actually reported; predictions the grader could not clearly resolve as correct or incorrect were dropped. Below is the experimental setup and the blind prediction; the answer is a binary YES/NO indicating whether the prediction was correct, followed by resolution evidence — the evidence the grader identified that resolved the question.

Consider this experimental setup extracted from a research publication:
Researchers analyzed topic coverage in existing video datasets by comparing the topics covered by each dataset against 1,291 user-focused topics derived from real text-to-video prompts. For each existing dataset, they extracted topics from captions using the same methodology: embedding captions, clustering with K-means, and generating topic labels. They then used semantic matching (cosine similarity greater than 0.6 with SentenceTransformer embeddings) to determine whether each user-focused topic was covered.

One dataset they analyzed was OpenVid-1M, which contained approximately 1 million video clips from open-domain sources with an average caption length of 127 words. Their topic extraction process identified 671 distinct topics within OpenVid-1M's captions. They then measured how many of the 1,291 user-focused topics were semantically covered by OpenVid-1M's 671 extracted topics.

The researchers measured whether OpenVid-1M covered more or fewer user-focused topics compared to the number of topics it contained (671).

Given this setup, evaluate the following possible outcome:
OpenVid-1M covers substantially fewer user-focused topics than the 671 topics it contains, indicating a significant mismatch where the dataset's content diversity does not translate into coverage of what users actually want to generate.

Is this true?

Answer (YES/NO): NO